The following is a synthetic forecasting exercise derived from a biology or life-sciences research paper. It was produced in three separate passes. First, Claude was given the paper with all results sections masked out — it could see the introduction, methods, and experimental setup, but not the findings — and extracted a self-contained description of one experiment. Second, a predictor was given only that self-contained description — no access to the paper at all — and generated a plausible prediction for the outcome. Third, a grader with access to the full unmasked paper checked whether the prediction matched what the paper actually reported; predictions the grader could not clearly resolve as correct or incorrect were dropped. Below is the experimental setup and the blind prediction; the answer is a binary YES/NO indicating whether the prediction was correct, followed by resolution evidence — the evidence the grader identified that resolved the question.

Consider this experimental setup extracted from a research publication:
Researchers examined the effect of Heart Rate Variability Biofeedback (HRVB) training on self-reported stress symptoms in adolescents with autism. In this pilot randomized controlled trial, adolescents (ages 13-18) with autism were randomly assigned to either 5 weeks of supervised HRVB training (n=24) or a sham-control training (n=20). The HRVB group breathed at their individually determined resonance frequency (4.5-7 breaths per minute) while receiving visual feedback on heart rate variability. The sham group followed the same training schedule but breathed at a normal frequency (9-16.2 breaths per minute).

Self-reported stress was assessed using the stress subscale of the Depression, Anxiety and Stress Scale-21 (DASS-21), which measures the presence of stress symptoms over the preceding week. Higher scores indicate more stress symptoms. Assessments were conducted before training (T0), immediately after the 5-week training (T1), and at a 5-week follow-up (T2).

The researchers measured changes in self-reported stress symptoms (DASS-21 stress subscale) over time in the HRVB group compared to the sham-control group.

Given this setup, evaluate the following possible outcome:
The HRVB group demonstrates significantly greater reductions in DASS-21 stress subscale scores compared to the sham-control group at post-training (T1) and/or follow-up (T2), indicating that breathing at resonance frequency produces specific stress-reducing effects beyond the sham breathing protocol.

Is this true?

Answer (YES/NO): NO